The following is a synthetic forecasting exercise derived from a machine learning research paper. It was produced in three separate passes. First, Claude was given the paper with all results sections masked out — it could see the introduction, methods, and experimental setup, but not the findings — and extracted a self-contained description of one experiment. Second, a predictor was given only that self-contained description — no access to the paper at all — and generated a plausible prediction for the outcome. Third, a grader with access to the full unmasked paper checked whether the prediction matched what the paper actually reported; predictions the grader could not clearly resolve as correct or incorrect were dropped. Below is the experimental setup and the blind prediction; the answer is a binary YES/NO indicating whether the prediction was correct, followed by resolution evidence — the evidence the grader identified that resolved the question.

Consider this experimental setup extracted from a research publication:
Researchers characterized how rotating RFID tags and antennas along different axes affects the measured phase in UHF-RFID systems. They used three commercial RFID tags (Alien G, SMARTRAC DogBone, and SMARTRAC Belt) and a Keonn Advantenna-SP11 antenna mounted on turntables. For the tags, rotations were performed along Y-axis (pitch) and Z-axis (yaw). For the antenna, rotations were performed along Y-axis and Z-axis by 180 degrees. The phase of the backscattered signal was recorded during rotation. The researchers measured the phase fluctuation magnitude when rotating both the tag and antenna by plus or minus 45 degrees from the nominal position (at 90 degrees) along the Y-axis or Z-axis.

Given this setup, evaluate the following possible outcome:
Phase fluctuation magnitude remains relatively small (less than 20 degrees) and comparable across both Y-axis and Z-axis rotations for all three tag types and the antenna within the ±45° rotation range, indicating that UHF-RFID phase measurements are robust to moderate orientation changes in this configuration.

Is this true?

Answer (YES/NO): YES